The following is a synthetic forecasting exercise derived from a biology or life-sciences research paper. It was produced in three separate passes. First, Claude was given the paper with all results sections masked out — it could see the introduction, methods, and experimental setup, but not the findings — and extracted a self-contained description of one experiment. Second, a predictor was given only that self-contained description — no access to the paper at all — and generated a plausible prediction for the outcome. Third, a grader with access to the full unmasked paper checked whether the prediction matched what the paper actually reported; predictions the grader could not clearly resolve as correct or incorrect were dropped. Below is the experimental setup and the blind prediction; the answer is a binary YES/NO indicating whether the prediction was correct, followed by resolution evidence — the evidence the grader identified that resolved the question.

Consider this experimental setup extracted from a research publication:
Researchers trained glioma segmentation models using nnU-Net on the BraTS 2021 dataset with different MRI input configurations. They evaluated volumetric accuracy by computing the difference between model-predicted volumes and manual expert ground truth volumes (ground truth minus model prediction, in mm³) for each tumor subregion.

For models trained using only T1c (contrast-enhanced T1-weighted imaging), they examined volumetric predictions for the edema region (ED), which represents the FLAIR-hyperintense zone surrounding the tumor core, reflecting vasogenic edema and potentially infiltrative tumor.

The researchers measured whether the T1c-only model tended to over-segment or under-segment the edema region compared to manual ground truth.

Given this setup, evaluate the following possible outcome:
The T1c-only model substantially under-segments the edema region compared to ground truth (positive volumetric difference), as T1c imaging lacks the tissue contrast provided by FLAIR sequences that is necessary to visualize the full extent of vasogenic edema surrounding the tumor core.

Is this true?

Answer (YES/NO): NO